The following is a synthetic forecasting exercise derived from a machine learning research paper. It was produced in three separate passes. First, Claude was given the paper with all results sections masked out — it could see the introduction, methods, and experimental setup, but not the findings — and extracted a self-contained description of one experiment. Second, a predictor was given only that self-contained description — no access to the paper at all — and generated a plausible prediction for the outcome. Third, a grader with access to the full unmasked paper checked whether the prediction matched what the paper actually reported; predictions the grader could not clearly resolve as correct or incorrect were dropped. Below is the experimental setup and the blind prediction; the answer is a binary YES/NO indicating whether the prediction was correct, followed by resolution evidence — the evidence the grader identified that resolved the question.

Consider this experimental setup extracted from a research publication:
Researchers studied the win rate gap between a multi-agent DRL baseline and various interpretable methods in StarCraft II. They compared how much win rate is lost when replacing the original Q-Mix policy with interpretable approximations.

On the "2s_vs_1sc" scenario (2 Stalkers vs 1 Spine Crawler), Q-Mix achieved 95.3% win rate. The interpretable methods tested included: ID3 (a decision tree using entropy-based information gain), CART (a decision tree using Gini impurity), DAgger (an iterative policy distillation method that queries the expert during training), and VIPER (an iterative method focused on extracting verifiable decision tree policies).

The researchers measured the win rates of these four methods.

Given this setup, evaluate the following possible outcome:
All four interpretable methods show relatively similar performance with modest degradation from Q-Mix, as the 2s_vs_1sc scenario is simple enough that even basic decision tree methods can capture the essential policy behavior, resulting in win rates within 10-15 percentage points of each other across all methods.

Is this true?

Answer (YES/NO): YES